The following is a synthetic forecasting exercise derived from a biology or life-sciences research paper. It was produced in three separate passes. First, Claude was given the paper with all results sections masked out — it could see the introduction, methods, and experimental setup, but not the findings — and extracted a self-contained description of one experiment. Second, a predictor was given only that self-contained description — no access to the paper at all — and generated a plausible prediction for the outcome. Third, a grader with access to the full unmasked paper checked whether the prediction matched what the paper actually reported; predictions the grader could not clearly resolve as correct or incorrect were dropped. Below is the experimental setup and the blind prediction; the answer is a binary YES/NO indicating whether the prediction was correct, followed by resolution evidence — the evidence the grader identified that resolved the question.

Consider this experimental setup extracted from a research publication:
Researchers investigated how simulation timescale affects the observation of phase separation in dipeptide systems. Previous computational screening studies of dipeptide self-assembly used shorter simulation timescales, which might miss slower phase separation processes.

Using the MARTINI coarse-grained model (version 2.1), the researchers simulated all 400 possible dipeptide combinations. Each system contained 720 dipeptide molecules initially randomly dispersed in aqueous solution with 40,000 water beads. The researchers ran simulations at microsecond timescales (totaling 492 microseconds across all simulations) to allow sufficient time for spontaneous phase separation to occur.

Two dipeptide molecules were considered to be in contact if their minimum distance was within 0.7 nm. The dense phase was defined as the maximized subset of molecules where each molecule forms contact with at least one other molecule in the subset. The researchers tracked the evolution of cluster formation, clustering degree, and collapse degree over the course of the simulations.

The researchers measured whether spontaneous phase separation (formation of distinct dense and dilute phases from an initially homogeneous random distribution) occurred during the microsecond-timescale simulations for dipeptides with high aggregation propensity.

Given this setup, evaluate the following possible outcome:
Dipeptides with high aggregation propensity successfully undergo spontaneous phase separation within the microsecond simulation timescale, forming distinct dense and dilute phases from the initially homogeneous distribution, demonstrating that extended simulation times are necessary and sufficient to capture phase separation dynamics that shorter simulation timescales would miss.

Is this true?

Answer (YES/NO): YES